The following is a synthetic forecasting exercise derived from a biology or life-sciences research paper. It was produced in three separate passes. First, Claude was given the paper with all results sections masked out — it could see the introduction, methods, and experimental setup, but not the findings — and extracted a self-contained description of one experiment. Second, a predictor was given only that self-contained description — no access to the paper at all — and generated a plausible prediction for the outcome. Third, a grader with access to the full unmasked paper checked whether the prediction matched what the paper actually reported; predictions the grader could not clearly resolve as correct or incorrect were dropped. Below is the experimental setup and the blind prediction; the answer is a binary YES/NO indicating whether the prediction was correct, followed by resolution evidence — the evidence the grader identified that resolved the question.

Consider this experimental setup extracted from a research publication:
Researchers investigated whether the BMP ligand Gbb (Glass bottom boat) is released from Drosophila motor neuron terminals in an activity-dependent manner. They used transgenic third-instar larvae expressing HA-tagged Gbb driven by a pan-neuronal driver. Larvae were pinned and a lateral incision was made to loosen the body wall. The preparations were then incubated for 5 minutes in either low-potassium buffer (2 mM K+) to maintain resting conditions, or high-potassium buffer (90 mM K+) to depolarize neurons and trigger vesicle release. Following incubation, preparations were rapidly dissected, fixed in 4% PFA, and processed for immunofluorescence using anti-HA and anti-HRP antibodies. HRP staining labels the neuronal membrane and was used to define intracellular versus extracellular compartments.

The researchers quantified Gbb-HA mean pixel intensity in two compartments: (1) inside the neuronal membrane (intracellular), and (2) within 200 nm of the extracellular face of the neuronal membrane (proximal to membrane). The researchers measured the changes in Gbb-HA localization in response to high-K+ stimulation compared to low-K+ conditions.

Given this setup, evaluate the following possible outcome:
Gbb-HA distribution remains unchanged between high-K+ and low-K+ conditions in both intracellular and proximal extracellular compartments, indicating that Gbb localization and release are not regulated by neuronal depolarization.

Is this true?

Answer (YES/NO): NO